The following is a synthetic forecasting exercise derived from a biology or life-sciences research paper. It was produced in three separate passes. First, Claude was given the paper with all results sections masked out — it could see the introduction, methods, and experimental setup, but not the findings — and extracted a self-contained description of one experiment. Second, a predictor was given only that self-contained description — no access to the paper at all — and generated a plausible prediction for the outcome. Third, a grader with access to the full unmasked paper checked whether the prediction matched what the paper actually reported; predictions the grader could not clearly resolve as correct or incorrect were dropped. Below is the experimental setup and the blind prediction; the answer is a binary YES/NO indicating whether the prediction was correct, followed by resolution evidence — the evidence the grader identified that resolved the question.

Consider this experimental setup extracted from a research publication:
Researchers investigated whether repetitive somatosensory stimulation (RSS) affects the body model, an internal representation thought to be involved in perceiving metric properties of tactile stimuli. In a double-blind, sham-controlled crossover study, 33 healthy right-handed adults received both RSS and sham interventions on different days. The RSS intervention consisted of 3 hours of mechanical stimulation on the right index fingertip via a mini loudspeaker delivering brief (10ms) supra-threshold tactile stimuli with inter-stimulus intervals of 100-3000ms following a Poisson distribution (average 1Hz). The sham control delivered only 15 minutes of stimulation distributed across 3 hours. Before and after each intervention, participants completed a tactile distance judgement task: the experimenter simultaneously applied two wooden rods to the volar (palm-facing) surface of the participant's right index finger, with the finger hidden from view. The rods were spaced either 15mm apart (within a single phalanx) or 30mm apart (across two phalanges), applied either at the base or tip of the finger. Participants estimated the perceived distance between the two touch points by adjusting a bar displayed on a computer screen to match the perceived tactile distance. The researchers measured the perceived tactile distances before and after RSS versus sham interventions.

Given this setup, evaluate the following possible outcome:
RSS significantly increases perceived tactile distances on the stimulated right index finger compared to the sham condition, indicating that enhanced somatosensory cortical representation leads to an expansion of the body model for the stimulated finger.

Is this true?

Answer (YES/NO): NO